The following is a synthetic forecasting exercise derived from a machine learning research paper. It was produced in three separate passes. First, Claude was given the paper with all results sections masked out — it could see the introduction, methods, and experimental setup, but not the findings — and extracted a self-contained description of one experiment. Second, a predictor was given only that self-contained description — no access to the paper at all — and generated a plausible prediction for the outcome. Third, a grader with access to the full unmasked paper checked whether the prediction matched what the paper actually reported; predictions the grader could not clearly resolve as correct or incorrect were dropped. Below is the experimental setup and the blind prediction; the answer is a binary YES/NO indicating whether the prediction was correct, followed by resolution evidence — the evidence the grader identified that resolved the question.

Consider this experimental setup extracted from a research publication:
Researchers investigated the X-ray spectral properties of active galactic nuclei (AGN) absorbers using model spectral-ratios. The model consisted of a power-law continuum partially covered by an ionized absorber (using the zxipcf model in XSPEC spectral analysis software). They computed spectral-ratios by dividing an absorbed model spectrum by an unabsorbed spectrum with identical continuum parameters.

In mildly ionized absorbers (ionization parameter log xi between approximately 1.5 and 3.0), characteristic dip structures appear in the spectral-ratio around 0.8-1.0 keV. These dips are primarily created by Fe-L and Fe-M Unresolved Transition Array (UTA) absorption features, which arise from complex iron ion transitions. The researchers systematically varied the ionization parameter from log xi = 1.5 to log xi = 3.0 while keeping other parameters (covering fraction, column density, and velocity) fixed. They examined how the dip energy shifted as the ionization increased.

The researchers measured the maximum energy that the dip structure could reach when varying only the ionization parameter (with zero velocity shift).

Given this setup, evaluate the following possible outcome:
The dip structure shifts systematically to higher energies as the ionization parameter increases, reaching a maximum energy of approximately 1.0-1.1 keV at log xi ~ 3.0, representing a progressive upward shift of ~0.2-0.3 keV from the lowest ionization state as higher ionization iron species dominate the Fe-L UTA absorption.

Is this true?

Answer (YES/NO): NO